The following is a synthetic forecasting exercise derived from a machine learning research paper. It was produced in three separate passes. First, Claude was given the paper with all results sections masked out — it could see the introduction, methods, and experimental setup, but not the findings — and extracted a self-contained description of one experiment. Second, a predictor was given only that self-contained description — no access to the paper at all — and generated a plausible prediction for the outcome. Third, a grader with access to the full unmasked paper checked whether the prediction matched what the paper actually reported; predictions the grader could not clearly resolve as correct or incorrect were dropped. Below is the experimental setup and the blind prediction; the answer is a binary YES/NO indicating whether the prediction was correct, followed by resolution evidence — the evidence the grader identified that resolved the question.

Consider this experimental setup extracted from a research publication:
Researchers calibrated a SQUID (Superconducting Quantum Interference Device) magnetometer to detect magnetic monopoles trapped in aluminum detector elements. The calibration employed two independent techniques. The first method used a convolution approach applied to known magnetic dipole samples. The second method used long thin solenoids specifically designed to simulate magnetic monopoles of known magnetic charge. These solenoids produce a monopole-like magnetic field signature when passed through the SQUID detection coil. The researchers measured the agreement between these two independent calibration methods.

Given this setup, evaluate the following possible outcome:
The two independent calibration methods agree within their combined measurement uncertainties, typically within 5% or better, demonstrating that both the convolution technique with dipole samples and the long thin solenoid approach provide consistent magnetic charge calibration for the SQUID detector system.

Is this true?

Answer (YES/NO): NO